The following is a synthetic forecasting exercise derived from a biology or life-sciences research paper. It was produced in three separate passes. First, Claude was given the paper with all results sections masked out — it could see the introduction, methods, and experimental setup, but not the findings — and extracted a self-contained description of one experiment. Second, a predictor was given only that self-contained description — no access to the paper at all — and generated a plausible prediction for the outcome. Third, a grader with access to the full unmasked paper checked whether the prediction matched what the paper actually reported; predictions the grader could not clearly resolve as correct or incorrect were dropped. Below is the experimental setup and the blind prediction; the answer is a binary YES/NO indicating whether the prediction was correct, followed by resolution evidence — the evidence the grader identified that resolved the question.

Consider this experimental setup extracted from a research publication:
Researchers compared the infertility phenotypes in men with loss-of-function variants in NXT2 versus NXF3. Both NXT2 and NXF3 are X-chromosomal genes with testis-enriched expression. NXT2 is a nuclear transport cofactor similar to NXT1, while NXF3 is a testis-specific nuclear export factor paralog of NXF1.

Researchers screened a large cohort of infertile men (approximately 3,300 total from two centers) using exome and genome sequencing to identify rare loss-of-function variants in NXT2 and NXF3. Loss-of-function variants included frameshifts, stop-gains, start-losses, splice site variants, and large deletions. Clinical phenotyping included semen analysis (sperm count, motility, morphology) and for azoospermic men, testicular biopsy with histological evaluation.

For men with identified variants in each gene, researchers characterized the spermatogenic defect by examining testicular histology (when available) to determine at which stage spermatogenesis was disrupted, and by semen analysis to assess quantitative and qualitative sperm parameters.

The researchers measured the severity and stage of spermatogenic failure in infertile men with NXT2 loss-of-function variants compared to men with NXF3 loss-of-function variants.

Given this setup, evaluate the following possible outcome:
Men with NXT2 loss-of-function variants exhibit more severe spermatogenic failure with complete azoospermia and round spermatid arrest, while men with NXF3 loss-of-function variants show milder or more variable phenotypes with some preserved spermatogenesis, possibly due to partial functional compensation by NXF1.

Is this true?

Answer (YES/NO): NO